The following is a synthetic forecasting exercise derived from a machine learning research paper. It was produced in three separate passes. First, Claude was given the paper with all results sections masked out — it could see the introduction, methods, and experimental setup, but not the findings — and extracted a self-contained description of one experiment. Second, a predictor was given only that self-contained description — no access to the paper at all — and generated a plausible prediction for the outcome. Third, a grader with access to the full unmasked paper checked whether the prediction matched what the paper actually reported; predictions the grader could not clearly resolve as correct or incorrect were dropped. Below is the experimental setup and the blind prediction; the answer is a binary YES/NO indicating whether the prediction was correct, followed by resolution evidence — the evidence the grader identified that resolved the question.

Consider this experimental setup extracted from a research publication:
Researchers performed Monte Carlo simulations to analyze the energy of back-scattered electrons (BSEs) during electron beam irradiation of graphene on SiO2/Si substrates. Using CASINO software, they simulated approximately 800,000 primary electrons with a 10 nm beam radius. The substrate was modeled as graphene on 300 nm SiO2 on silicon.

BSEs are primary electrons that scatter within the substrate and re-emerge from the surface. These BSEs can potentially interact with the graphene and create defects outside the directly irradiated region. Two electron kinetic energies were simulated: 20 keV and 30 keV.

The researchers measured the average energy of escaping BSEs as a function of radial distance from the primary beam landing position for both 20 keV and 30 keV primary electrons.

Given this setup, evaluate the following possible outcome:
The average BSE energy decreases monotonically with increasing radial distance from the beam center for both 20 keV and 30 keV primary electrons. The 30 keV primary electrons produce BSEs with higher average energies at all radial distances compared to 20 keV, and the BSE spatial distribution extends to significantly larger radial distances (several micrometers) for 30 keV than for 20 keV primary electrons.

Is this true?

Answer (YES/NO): NO